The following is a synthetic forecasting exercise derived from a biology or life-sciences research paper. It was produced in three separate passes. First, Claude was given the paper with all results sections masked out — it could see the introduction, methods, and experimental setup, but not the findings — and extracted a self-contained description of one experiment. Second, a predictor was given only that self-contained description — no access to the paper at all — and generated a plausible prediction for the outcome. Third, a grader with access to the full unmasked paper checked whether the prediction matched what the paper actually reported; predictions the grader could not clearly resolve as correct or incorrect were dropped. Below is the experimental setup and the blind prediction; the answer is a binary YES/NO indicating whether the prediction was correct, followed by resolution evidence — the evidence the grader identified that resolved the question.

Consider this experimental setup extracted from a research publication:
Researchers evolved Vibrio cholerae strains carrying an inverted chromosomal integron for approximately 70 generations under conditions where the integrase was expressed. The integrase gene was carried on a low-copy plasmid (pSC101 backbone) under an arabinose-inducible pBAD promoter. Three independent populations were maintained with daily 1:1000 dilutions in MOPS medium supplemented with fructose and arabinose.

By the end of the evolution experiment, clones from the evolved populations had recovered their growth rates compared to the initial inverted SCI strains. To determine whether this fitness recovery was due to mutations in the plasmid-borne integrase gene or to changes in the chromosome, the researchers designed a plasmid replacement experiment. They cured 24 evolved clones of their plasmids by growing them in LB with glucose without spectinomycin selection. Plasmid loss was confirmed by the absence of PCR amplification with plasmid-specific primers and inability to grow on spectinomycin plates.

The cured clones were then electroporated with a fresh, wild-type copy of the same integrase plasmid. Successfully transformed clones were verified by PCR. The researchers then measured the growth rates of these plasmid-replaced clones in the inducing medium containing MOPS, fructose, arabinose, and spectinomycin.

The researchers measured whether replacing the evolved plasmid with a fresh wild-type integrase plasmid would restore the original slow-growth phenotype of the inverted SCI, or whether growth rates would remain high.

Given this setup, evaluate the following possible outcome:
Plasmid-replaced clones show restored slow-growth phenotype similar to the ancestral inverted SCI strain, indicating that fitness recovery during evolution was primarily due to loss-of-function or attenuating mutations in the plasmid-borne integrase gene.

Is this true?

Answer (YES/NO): YES